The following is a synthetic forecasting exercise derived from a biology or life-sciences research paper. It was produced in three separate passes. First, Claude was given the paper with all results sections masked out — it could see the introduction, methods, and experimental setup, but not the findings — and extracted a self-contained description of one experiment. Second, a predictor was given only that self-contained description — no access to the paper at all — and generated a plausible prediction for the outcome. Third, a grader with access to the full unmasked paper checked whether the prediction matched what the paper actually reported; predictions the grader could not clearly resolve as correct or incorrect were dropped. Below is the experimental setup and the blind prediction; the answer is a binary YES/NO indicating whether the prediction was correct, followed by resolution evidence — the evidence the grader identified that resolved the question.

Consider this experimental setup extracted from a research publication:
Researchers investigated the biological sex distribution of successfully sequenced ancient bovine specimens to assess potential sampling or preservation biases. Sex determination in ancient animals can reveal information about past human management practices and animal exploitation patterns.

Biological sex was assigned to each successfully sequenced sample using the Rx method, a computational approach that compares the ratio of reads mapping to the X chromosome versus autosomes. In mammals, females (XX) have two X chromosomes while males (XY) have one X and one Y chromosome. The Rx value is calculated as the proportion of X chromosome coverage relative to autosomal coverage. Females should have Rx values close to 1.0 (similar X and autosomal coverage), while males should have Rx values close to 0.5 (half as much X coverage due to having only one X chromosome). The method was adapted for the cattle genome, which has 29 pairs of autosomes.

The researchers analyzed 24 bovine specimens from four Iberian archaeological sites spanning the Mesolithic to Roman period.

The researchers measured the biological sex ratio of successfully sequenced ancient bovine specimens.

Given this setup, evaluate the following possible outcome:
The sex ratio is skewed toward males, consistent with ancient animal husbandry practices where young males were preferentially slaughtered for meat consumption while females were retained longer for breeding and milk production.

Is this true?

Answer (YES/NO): NO